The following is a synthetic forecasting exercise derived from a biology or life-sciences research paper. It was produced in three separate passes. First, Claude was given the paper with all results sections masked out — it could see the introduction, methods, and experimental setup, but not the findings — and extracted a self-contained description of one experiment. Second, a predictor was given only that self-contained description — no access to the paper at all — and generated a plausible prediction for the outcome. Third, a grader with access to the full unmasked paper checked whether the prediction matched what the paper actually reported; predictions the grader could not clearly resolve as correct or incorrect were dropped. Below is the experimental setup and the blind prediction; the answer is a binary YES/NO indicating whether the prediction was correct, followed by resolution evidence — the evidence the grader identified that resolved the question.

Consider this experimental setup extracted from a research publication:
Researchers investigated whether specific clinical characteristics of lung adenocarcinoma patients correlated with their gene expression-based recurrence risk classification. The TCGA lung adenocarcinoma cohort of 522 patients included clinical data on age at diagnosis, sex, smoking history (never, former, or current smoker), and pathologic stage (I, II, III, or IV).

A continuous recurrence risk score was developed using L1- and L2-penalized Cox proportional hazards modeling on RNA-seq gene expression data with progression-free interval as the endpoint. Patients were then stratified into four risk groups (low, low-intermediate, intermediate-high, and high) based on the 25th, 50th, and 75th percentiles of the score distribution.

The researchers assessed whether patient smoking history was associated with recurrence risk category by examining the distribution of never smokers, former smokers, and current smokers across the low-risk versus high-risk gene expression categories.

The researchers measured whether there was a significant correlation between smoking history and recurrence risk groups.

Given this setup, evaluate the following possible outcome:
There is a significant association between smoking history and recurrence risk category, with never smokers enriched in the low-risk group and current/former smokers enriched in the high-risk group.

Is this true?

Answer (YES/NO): NO